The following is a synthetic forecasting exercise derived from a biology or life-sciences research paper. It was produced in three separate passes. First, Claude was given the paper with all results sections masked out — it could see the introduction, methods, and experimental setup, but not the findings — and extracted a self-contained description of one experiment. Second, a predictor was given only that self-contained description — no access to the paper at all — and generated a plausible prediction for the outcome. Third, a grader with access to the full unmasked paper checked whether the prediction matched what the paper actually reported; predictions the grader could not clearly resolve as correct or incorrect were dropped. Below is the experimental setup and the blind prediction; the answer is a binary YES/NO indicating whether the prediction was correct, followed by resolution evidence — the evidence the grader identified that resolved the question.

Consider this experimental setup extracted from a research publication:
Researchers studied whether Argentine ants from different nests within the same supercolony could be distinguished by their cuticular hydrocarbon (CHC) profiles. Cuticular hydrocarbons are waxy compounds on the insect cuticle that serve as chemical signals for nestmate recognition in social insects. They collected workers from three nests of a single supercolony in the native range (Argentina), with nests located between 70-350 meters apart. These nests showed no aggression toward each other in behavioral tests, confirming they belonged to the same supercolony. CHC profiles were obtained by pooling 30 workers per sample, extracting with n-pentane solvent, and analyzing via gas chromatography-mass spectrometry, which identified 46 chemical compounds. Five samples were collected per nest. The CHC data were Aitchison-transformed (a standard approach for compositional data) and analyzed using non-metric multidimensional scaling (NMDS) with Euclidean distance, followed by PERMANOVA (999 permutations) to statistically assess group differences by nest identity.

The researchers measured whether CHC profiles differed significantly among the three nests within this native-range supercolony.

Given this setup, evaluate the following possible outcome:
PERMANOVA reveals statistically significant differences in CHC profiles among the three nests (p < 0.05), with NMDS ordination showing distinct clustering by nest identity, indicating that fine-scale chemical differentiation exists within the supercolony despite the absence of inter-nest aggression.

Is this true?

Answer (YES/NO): YES